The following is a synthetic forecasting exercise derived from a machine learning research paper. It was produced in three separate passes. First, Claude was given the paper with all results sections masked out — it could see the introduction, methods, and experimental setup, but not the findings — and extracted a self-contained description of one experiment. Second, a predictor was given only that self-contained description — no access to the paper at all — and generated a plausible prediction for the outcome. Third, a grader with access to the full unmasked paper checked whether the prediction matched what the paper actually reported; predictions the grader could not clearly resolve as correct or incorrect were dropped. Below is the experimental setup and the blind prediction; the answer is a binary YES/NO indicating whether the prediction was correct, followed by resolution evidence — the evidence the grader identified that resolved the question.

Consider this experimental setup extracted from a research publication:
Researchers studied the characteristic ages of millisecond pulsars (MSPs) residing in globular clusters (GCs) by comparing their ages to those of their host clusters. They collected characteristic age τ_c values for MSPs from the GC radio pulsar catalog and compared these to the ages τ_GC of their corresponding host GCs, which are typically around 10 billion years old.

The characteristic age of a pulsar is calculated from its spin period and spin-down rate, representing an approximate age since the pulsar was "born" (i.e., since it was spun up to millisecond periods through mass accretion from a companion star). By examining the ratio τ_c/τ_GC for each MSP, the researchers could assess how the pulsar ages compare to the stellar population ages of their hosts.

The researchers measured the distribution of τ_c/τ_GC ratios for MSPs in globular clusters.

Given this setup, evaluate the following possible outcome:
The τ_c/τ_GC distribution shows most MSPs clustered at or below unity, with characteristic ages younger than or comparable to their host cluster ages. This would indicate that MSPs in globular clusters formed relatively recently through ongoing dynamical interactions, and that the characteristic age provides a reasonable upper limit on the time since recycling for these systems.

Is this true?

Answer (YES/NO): YES